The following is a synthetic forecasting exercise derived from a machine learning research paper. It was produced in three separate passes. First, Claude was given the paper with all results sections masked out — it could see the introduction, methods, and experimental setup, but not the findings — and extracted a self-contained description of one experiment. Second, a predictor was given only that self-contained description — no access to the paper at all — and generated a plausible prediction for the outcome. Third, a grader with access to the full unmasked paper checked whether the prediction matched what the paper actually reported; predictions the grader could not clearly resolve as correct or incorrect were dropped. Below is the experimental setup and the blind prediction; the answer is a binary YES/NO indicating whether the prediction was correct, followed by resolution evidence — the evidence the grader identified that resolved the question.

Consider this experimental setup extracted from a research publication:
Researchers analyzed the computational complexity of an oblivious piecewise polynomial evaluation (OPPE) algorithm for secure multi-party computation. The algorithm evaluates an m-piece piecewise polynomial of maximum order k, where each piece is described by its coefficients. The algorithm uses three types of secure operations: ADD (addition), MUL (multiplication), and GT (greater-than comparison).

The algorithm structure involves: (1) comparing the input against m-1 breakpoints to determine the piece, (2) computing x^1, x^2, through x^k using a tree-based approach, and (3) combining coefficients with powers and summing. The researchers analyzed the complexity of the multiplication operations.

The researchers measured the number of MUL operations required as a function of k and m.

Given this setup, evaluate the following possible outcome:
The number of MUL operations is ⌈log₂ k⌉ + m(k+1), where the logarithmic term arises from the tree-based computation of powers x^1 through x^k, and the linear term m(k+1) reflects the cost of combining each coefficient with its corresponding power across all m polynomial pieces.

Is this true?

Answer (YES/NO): NO